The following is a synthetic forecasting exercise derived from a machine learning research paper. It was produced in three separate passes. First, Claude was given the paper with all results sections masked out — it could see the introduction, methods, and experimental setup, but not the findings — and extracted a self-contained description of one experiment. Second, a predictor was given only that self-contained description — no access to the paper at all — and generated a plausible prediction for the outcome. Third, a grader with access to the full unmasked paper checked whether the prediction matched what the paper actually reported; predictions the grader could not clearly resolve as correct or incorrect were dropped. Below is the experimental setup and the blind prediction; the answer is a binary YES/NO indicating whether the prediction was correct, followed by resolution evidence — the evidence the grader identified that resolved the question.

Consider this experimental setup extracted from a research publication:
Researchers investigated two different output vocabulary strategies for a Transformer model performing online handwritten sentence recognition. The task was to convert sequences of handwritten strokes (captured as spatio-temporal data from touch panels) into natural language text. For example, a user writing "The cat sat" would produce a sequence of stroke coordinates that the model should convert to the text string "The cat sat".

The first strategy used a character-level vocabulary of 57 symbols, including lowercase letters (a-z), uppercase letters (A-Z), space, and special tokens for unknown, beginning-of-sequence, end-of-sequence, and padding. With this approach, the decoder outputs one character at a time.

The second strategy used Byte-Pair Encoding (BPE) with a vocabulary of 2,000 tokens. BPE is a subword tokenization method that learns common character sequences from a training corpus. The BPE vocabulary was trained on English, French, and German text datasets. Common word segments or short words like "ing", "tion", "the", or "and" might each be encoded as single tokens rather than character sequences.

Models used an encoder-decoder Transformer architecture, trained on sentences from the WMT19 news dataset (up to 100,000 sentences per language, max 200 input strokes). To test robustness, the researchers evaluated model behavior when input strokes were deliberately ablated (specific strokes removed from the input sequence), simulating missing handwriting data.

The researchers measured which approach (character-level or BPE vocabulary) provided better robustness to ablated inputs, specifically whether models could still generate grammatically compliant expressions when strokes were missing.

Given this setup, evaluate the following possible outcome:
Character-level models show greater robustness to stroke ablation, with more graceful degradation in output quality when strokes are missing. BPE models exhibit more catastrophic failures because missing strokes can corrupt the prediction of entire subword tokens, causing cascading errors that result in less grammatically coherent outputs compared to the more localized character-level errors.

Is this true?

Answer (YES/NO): NO